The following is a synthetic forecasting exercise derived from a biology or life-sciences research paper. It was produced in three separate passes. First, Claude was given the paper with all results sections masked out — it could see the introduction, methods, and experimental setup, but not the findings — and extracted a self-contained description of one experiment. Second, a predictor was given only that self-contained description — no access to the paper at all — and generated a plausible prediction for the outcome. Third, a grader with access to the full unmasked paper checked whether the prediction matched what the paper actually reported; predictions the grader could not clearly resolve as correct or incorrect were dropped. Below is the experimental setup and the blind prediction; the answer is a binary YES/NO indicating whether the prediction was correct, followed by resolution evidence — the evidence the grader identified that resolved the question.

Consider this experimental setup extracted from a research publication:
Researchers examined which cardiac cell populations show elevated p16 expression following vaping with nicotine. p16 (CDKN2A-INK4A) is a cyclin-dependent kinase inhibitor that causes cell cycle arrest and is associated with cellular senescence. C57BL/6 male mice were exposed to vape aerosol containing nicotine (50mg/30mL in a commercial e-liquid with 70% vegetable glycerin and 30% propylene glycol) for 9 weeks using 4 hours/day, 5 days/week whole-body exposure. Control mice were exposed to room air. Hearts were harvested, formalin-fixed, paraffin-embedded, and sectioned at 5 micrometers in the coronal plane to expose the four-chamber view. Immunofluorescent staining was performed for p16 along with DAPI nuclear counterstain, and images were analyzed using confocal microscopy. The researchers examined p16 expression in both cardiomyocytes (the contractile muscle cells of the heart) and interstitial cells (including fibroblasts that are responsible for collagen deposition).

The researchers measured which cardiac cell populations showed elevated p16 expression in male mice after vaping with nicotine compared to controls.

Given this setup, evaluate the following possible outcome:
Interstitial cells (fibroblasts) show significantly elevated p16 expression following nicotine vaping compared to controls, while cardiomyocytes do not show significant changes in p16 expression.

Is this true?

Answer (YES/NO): NO